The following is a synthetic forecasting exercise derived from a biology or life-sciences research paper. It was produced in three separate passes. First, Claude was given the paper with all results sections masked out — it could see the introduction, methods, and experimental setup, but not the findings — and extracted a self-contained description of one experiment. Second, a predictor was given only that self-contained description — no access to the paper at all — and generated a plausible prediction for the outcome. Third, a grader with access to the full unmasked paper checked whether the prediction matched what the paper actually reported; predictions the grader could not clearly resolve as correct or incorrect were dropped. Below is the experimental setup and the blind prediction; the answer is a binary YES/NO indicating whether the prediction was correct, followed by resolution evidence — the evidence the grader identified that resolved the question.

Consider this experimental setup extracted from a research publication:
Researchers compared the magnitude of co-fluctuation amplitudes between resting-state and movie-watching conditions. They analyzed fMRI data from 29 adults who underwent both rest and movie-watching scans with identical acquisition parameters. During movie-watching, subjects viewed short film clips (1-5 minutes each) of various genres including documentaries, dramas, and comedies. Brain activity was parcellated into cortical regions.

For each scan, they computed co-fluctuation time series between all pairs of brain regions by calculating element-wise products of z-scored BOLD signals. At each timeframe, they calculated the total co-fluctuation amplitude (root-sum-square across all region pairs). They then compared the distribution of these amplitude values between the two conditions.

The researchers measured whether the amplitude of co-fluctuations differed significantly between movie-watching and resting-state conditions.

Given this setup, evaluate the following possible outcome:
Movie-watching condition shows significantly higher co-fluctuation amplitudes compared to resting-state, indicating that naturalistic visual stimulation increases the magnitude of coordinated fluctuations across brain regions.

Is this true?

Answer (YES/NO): NO